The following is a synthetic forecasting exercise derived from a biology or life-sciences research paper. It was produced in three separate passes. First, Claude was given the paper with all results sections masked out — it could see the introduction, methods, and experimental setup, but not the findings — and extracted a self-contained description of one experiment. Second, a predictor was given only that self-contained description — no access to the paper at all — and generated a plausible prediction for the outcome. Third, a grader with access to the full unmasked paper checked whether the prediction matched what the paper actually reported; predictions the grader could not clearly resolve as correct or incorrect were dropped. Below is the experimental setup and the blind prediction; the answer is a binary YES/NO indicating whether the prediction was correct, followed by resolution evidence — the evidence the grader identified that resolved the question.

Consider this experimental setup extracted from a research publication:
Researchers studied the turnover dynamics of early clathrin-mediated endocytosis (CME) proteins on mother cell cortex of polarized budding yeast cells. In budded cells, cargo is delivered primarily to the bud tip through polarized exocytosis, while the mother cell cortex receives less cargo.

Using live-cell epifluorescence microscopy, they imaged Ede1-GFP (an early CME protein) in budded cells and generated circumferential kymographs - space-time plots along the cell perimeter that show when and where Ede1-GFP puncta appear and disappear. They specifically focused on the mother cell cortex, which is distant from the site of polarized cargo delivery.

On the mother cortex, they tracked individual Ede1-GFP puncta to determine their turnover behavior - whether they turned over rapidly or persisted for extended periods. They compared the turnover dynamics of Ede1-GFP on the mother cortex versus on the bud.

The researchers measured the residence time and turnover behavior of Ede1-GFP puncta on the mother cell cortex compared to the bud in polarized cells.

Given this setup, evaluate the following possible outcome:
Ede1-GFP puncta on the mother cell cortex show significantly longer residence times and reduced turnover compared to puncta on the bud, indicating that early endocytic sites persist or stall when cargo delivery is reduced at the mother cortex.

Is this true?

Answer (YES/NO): YES